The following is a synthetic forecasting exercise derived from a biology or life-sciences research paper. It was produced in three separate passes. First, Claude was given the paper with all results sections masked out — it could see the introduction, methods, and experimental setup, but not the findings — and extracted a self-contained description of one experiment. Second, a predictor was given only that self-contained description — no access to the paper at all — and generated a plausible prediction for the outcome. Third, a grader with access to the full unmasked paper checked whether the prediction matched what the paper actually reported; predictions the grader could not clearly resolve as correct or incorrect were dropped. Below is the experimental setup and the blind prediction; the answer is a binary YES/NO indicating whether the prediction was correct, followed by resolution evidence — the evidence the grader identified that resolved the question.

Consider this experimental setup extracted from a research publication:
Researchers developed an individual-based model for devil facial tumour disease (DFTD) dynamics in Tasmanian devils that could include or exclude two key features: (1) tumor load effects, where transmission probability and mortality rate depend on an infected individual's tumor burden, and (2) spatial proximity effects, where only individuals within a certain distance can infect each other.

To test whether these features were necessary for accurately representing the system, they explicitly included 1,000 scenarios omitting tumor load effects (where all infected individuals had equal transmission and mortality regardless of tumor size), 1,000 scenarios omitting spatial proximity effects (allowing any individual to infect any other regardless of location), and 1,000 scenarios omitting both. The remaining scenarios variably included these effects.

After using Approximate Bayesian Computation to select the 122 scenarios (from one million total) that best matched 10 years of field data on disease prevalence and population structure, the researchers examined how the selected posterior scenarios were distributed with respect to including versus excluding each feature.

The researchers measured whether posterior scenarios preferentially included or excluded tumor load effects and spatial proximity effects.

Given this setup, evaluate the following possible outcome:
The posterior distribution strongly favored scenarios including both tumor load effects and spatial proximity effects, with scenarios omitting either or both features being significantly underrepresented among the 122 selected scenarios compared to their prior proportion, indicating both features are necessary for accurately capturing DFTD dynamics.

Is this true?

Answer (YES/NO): NO